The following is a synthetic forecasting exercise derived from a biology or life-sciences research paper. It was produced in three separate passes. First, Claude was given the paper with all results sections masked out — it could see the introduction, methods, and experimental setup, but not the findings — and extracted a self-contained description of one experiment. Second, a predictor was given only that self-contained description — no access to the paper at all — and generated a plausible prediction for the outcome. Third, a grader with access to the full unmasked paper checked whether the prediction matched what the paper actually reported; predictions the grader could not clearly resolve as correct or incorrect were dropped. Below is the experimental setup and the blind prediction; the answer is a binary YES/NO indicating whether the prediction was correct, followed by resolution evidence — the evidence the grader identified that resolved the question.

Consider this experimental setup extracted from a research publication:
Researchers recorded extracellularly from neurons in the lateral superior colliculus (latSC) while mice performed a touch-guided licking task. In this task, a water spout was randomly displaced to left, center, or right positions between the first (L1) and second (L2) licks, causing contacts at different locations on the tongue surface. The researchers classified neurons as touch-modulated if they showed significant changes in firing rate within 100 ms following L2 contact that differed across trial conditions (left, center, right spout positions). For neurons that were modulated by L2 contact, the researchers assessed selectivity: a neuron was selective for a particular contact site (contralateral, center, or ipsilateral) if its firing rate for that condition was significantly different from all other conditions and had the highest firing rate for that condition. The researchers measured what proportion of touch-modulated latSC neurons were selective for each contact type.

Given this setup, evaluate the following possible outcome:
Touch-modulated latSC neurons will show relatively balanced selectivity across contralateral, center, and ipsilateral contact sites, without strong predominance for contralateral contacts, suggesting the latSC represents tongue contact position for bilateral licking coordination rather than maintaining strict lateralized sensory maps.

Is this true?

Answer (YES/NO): NO